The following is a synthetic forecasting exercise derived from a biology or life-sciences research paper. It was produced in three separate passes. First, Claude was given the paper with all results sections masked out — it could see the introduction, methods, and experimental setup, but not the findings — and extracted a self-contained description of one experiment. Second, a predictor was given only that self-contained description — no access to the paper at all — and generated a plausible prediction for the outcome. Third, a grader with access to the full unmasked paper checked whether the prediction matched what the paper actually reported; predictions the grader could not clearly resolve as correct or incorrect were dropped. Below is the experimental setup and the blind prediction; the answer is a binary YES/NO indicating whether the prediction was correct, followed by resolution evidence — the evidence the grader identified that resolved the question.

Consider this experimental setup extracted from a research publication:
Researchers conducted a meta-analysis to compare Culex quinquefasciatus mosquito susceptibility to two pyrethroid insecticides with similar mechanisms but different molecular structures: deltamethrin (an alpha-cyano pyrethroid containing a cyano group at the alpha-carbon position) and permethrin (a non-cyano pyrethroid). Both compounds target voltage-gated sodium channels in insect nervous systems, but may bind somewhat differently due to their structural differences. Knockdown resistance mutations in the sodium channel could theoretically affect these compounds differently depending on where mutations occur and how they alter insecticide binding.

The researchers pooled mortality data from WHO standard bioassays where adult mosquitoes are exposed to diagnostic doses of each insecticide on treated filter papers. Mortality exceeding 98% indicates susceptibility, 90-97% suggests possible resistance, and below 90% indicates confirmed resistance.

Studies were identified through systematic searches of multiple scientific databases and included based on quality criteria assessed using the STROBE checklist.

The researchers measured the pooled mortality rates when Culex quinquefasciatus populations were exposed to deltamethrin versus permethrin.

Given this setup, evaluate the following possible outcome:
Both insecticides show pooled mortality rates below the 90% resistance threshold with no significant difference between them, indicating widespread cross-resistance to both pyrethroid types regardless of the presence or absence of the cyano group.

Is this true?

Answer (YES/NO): NO